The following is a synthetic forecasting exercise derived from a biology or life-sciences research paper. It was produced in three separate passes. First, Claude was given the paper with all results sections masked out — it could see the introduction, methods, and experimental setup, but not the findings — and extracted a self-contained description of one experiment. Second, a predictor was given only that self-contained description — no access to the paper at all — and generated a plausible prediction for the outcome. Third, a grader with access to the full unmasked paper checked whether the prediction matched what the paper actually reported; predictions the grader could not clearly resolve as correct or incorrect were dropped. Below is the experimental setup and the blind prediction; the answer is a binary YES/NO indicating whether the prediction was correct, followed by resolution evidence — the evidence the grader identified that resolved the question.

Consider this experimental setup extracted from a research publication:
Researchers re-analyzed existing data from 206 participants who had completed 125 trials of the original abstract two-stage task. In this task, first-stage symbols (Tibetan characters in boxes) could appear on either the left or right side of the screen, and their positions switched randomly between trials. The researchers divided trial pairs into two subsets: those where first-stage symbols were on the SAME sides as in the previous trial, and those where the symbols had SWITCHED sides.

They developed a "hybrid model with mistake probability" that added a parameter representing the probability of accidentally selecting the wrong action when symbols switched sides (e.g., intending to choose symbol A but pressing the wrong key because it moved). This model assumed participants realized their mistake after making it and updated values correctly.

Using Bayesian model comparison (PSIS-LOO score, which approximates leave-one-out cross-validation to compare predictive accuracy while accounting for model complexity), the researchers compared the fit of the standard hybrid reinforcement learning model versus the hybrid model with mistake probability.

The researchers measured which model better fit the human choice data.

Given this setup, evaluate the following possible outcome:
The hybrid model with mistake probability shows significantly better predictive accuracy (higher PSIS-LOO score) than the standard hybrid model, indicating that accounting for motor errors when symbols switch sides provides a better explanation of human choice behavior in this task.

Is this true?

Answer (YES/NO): NO